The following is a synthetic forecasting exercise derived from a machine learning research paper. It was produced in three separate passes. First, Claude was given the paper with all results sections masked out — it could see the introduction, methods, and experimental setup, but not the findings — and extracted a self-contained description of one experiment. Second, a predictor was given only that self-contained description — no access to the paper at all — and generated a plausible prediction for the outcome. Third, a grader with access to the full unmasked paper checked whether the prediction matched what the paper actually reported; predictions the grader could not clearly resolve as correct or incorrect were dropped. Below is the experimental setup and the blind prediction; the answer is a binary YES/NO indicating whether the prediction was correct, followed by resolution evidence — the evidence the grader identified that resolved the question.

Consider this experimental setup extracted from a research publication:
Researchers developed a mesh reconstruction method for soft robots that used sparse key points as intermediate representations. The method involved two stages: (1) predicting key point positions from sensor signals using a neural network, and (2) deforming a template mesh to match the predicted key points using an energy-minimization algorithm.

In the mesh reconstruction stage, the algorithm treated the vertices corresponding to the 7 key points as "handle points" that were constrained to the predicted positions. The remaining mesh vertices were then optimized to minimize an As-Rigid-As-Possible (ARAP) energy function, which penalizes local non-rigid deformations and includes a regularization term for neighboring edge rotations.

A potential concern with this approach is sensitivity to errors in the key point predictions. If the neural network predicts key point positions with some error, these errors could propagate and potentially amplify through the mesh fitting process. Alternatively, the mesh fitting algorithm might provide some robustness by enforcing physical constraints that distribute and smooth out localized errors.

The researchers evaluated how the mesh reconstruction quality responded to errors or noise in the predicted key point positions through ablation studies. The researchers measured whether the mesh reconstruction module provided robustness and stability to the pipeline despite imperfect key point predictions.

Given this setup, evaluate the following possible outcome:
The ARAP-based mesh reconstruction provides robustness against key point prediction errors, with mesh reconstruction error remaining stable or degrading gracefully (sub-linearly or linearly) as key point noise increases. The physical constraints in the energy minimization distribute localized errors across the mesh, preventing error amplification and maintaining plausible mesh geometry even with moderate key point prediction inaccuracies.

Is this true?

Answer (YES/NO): YES